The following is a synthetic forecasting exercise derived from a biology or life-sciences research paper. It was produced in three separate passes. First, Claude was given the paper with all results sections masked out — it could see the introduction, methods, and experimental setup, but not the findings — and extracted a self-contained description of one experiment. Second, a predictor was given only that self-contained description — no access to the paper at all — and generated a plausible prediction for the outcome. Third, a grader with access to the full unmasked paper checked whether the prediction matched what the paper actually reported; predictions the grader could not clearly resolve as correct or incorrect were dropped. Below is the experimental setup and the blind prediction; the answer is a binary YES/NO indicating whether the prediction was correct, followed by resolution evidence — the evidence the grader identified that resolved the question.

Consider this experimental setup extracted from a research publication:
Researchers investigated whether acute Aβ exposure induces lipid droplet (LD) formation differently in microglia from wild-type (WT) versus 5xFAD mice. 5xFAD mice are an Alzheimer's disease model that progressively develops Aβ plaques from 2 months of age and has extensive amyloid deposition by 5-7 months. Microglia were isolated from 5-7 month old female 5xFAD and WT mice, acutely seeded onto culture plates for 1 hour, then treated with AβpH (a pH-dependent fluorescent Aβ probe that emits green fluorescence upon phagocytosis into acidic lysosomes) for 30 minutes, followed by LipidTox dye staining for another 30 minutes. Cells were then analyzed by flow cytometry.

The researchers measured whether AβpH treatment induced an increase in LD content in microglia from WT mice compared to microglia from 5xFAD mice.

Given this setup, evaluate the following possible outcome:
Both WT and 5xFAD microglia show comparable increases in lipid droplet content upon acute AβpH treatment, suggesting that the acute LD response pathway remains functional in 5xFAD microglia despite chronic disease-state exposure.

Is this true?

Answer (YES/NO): NO